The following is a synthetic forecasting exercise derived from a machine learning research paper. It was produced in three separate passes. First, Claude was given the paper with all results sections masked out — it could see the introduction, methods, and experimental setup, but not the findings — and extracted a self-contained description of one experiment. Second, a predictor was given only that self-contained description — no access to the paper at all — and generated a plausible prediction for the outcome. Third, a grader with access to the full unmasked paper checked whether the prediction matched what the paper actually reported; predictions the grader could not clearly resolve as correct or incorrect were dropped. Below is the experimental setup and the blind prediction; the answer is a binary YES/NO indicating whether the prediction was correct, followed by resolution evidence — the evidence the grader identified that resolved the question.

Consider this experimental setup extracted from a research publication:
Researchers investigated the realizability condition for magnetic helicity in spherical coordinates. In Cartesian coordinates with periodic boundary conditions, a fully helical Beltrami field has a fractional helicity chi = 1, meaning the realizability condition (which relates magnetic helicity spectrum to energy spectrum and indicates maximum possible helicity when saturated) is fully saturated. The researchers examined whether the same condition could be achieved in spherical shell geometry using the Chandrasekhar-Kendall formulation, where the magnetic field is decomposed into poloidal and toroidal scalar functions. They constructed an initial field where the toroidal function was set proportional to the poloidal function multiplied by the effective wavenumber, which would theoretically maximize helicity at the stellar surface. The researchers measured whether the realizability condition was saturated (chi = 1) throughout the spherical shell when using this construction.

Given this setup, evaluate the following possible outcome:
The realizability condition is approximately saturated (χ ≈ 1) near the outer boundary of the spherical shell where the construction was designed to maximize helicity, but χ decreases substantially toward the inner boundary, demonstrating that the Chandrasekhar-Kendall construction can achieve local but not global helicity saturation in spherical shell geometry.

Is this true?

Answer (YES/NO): NO